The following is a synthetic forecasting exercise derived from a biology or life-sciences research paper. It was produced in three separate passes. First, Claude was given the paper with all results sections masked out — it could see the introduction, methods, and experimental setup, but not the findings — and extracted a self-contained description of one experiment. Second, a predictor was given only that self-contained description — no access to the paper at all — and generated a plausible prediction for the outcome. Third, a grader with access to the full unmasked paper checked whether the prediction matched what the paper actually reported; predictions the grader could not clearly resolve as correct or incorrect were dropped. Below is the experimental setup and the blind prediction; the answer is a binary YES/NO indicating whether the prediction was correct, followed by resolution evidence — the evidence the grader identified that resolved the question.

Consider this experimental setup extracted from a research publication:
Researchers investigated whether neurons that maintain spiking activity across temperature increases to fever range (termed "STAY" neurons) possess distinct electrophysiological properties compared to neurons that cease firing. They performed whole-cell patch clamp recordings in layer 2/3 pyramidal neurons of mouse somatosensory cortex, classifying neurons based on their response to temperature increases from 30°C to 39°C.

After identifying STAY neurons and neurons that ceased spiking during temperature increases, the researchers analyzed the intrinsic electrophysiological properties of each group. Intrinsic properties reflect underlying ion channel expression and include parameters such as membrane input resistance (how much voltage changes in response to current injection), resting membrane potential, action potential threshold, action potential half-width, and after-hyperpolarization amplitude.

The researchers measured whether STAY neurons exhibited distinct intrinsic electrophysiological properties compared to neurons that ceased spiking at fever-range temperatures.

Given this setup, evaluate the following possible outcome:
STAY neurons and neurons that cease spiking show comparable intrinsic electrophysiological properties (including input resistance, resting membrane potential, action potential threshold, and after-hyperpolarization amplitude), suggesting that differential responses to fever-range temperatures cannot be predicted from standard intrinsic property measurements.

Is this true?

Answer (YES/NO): NO